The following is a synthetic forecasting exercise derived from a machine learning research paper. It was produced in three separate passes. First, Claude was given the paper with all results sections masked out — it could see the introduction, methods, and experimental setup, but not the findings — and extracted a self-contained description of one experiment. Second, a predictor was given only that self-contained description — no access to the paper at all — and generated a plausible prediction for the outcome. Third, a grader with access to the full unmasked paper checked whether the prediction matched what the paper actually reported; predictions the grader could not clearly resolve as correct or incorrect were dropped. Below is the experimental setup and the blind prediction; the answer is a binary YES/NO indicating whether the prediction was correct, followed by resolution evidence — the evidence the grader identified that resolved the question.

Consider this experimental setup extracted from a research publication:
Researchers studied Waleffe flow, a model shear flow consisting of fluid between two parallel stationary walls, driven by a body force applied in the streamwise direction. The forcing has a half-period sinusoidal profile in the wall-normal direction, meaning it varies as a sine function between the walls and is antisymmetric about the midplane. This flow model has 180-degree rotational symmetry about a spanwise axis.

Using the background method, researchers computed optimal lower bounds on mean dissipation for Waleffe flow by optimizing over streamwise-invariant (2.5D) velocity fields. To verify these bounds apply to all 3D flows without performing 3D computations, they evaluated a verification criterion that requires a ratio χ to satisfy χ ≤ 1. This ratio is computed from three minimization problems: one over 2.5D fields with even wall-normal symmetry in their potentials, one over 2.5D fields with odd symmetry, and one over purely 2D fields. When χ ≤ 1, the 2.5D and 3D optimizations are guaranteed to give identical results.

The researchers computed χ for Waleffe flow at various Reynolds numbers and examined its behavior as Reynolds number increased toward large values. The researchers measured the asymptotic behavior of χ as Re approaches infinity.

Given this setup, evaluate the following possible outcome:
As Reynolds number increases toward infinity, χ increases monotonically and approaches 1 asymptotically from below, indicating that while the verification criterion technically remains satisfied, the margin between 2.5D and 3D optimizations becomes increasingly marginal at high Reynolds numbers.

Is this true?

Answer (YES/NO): NO